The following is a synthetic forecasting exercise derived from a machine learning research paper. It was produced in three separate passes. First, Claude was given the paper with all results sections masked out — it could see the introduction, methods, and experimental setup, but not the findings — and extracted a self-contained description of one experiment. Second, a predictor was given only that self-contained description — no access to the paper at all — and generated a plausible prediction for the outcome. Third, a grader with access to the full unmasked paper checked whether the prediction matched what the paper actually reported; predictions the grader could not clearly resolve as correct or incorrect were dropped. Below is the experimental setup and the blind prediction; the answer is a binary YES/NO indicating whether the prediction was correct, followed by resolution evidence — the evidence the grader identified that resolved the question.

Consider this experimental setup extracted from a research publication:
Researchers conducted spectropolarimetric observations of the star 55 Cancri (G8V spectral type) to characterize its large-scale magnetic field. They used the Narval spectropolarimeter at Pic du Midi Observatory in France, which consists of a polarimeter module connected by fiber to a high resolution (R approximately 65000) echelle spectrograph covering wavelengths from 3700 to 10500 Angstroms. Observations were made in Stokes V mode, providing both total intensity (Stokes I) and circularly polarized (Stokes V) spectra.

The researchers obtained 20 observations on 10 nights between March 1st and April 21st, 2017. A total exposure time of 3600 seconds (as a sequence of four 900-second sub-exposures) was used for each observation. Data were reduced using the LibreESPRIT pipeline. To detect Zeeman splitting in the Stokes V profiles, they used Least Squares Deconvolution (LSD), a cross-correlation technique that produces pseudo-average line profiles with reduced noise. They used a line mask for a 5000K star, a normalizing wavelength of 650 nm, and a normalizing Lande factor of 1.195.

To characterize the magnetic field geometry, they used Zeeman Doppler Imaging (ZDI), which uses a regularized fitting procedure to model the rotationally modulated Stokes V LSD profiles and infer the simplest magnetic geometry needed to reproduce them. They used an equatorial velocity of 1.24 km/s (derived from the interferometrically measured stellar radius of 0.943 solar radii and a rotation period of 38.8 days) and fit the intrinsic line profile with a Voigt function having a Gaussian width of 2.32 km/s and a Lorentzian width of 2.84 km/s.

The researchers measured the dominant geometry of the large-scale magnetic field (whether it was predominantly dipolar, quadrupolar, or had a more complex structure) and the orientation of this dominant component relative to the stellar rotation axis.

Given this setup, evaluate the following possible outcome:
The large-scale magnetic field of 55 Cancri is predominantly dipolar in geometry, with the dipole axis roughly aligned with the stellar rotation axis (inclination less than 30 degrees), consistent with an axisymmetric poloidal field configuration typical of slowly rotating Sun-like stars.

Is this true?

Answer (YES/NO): NO